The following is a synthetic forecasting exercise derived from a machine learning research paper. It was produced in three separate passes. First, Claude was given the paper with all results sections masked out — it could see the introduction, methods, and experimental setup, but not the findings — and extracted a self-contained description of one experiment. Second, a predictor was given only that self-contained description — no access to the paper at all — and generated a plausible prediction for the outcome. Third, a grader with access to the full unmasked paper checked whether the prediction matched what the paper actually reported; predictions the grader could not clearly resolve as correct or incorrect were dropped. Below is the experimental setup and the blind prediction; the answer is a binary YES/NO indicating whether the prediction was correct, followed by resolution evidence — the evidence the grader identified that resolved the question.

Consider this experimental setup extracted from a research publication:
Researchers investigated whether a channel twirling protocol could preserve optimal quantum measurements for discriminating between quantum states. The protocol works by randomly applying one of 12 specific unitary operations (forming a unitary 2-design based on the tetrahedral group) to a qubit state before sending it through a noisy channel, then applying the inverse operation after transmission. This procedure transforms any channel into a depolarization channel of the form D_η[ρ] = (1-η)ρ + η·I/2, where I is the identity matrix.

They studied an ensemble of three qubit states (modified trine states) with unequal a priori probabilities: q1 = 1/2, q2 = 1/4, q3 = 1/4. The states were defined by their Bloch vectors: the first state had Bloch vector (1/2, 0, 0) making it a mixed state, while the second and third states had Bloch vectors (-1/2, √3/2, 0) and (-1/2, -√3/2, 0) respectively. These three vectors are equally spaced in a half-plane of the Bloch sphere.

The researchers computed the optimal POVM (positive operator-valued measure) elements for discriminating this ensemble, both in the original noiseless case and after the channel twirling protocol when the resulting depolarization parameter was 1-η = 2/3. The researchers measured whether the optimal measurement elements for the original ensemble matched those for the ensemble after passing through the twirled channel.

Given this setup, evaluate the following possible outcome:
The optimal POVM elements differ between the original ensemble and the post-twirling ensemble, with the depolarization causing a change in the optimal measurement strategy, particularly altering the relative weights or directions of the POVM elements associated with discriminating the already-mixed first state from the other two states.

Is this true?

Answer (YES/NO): YES